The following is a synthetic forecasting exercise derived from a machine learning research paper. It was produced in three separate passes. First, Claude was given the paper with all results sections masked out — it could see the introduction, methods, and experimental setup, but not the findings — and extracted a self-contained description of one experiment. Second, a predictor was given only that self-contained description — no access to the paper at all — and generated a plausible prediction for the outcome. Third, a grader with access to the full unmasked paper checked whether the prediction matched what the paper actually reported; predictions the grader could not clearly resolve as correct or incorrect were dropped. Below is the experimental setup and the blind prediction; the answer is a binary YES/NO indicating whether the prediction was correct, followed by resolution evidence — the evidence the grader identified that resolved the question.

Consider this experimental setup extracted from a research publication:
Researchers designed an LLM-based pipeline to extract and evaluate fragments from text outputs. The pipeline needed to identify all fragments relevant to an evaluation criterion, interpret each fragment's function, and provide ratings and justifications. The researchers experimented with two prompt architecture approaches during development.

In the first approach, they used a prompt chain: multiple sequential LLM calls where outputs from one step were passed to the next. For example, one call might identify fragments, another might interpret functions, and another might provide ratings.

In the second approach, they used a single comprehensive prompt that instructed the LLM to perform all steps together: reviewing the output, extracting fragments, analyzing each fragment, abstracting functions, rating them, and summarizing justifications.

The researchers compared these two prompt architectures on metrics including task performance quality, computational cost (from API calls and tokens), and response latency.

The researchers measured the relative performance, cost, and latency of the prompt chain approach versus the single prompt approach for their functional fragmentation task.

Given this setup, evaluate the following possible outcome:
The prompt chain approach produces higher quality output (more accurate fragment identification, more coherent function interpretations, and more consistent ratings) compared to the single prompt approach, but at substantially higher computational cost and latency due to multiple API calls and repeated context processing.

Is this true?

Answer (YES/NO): NO